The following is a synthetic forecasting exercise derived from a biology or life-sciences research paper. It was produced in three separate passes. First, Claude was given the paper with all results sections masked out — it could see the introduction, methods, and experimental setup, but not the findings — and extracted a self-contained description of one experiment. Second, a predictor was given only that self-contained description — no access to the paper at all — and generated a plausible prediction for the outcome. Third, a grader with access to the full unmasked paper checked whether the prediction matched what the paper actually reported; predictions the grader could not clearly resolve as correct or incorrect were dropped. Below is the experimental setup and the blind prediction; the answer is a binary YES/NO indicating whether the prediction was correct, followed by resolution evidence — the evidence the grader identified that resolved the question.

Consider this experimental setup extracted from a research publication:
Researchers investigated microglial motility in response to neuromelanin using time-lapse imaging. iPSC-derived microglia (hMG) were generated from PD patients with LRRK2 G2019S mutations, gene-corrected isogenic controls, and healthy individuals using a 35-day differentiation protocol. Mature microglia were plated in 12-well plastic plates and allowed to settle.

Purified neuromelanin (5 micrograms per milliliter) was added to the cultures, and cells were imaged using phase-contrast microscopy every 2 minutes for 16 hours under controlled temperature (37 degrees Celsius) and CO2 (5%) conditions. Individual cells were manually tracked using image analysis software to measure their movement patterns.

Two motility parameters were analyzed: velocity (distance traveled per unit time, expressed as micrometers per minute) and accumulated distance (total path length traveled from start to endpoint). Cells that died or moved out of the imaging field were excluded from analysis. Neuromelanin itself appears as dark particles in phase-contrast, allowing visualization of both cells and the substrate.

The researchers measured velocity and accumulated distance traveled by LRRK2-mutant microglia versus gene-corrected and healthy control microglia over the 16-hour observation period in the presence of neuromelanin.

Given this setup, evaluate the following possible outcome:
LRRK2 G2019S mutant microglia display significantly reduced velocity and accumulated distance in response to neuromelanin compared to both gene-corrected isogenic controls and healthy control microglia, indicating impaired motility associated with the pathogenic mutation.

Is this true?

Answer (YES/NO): NO